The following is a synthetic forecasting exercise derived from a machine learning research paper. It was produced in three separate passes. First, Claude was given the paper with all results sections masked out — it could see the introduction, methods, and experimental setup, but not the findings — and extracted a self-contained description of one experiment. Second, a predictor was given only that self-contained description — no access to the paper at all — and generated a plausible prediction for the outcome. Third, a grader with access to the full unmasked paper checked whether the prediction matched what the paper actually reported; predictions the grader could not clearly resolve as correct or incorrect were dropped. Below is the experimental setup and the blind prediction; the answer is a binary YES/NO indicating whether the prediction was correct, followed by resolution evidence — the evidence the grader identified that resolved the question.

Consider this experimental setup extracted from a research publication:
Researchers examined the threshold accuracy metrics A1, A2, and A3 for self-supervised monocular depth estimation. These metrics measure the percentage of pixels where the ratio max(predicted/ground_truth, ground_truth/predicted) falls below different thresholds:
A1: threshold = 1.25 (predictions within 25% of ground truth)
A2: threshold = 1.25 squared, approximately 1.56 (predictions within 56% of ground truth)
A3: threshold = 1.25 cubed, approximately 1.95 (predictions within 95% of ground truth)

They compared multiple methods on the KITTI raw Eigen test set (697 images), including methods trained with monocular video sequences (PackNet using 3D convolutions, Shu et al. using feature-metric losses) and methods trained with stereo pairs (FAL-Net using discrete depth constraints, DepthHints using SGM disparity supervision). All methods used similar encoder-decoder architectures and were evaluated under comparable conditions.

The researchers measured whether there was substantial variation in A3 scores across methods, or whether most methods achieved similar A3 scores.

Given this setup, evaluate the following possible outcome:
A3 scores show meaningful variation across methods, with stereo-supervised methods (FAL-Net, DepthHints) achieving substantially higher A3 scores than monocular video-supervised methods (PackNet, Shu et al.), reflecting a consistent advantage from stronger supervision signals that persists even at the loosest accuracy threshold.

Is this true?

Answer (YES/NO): NO